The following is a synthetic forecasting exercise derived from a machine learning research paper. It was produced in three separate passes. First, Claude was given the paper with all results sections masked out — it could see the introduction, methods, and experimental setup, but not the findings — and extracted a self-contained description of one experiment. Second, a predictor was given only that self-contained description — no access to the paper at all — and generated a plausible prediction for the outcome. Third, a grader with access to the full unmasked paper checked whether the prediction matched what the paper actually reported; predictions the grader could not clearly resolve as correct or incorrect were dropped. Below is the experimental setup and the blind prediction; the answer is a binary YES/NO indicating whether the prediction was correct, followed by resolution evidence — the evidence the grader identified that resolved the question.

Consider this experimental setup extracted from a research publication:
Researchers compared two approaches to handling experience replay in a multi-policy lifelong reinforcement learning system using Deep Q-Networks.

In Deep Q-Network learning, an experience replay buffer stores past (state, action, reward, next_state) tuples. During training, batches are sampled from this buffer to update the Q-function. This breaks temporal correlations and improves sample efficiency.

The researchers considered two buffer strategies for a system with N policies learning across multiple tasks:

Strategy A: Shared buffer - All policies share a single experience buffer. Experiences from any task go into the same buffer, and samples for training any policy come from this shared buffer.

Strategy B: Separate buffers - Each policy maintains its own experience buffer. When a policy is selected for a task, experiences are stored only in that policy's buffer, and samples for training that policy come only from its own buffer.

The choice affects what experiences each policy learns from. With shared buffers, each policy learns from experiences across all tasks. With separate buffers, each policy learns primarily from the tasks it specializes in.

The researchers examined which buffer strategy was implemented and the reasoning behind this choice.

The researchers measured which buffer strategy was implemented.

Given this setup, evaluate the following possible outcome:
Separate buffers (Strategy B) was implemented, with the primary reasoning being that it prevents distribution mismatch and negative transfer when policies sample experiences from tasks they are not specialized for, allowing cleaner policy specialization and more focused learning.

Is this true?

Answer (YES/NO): YES